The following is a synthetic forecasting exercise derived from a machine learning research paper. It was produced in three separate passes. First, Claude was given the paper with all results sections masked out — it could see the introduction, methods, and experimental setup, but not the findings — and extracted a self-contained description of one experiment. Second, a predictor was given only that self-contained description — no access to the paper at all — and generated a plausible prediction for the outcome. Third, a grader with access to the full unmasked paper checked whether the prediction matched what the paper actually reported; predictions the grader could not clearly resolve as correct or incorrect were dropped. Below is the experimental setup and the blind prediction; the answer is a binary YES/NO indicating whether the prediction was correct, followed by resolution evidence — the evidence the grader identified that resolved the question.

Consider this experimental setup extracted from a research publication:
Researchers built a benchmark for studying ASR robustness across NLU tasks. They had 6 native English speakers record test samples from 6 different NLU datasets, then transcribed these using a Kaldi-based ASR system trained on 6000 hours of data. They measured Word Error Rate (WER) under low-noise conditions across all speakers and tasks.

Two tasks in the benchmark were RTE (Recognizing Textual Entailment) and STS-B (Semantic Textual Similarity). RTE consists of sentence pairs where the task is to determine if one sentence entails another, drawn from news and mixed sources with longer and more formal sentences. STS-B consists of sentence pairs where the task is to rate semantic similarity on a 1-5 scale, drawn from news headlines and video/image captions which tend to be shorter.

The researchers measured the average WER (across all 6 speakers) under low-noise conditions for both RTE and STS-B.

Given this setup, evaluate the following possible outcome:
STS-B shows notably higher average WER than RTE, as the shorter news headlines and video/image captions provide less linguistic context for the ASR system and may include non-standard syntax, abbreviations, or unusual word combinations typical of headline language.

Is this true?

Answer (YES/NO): NO